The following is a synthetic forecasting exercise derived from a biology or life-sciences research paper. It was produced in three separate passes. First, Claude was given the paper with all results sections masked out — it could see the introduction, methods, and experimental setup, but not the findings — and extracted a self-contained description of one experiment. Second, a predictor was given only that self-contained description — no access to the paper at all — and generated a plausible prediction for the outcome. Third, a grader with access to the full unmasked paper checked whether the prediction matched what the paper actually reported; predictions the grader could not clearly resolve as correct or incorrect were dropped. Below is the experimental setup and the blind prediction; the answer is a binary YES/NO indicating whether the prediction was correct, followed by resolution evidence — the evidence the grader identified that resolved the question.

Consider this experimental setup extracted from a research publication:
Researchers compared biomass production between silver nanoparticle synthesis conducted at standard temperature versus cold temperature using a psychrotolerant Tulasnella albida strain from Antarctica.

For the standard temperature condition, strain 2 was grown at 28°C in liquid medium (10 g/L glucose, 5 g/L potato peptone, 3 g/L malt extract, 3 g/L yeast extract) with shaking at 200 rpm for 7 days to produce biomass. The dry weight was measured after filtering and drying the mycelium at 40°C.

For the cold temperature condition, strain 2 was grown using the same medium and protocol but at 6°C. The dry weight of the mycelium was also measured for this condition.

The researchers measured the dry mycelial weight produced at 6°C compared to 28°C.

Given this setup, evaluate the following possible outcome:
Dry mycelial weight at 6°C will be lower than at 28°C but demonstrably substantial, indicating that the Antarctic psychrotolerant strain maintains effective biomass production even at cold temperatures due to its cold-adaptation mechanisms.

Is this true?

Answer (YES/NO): YES